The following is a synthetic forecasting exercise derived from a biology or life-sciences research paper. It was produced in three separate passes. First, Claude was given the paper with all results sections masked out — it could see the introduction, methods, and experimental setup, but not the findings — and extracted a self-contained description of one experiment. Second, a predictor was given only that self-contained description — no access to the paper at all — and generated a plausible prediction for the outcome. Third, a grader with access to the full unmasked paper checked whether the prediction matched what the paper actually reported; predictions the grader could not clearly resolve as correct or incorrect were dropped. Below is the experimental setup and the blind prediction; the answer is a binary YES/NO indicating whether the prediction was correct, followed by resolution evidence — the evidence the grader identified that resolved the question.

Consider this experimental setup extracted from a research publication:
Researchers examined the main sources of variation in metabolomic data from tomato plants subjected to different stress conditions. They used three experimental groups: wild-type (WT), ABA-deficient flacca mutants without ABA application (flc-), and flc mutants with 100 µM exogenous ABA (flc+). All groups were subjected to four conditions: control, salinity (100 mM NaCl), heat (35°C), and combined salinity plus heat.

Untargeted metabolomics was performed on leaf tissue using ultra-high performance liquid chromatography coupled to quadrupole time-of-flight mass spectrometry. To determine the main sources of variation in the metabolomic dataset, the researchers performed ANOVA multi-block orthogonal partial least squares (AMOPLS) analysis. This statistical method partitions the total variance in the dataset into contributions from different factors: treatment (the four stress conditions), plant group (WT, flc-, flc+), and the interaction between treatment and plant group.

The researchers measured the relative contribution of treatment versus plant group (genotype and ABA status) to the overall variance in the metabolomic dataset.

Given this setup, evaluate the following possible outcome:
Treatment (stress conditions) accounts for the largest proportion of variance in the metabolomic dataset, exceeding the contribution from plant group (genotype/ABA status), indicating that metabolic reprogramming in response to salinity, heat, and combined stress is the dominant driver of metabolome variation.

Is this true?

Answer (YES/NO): YES